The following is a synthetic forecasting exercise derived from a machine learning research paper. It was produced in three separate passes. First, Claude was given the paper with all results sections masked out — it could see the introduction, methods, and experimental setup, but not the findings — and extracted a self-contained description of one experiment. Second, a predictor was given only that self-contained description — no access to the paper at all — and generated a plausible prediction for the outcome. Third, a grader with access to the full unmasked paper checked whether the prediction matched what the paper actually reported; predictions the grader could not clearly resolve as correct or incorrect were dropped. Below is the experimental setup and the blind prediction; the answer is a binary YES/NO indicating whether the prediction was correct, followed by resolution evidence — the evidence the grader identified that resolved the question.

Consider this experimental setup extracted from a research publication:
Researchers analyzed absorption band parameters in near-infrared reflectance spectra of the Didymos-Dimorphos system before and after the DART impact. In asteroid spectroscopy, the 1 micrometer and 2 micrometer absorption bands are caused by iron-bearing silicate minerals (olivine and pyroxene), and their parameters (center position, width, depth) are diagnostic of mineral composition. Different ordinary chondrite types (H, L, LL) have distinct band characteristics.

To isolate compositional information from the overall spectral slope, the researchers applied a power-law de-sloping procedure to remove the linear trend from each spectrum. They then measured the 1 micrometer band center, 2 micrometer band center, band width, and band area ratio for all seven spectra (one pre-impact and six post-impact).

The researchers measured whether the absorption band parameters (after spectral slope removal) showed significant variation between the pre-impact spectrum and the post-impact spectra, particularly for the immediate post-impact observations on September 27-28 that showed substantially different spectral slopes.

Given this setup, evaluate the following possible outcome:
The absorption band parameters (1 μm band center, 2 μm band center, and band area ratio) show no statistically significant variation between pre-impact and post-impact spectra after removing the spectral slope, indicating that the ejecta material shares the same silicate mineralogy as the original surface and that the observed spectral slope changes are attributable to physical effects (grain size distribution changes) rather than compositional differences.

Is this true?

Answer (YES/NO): YES